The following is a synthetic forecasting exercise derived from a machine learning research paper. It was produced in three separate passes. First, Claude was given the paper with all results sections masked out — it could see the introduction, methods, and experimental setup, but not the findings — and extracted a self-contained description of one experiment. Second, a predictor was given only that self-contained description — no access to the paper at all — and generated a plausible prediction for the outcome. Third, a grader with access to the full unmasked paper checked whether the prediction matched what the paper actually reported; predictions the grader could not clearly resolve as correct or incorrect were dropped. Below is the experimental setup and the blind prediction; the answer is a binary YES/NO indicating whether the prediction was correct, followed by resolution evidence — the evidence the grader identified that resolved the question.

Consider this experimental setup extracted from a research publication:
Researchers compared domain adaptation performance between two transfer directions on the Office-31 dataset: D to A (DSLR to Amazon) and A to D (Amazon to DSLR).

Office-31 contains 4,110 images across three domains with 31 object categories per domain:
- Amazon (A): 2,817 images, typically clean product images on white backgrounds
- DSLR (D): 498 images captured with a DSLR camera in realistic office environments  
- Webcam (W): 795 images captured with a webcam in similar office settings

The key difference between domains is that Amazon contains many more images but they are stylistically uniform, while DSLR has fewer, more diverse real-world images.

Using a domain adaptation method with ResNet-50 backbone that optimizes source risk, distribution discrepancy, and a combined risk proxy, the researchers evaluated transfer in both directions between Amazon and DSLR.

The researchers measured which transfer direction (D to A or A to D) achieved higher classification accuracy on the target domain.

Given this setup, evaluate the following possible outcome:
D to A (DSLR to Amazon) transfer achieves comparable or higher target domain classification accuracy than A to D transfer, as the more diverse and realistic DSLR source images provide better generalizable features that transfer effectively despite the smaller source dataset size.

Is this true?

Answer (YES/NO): NO